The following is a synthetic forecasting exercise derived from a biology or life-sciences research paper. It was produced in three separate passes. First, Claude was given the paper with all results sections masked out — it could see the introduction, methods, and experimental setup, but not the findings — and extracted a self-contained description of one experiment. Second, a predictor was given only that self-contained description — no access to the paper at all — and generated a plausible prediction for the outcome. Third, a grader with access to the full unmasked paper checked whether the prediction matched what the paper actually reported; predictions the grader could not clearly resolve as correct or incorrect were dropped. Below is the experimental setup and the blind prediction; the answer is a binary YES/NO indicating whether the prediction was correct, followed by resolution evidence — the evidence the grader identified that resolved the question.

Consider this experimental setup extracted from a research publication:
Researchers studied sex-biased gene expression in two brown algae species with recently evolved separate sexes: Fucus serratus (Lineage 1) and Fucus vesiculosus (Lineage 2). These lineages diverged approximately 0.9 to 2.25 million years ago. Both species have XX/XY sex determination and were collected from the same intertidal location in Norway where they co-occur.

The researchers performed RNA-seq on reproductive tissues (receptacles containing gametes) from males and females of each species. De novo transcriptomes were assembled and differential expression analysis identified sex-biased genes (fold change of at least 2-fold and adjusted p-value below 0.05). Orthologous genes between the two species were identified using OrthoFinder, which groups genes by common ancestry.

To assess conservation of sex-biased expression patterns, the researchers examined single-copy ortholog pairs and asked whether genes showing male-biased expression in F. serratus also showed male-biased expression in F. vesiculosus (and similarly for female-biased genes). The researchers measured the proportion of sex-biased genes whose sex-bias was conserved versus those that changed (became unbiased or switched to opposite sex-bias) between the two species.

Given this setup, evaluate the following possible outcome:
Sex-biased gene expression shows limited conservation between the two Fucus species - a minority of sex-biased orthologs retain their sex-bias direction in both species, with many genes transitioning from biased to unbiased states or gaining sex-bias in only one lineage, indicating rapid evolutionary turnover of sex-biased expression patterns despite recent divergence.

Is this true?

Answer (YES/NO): NO